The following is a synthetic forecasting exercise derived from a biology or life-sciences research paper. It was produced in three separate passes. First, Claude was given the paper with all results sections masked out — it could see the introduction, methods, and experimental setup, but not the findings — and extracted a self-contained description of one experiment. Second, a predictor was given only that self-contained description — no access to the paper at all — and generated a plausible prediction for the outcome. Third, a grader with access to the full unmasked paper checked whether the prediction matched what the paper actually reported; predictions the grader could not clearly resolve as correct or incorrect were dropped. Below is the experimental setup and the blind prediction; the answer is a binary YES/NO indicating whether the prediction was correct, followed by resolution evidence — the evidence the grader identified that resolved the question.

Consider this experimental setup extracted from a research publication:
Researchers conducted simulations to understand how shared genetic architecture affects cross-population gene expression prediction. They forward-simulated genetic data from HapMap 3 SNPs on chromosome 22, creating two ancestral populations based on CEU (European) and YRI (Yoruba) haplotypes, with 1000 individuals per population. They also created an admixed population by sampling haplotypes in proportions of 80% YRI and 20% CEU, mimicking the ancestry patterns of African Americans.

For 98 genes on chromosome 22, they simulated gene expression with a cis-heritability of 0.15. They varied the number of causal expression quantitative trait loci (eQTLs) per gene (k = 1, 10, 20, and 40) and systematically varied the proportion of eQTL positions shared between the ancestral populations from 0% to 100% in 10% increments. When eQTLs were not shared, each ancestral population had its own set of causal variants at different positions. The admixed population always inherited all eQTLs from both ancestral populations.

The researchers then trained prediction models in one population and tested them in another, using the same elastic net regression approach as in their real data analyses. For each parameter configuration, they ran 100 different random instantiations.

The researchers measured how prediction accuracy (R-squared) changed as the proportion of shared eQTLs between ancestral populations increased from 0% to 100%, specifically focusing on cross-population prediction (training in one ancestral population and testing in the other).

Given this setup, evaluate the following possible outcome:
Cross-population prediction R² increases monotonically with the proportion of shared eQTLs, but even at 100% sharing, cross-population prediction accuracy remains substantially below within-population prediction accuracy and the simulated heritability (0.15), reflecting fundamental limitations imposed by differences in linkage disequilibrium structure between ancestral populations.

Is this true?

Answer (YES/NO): NO